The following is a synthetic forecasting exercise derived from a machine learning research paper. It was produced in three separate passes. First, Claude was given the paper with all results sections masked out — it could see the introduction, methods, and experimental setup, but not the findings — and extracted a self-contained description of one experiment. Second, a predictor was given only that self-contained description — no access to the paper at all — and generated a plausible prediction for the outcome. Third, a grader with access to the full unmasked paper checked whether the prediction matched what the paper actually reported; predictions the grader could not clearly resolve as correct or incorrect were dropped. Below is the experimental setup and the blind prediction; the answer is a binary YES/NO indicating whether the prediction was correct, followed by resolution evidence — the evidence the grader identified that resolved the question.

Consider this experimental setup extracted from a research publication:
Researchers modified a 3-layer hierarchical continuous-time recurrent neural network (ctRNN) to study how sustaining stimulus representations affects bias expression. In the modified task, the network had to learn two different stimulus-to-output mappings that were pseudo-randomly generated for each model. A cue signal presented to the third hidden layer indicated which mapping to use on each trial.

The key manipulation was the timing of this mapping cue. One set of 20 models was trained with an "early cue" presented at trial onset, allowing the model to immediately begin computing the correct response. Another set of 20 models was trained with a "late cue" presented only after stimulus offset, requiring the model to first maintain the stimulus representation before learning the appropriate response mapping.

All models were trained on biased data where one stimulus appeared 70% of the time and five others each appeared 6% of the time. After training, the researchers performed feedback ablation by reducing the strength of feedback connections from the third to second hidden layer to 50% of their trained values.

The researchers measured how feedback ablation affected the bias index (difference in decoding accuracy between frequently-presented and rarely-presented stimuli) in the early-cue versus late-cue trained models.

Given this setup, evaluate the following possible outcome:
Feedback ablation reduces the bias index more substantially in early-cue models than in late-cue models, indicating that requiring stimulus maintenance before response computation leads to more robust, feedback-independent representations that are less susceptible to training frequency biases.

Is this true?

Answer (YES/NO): NO